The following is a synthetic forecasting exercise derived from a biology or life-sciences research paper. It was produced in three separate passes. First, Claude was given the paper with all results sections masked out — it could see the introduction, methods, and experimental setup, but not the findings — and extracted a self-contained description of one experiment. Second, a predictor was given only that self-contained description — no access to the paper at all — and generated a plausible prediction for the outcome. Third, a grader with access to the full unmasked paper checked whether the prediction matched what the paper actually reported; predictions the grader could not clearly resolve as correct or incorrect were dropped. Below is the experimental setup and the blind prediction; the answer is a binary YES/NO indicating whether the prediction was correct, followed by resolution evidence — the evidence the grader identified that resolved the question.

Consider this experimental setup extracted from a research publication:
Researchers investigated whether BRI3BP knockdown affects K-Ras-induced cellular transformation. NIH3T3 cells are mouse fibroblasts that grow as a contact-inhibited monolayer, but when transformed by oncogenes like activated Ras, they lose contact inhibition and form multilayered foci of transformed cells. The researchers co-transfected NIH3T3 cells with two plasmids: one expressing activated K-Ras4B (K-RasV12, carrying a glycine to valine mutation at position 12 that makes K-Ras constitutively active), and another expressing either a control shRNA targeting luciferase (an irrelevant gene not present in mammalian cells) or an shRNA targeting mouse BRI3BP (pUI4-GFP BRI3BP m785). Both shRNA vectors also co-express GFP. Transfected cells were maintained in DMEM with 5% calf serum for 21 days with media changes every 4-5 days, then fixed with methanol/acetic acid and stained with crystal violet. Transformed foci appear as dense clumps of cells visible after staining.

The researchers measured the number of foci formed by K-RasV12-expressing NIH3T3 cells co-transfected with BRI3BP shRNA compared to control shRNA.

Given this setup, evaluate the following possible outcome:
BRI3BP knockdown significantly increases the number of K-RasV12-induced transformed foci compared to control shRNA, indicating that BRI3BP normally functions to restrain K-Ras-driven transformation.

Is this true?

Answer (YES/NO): NO